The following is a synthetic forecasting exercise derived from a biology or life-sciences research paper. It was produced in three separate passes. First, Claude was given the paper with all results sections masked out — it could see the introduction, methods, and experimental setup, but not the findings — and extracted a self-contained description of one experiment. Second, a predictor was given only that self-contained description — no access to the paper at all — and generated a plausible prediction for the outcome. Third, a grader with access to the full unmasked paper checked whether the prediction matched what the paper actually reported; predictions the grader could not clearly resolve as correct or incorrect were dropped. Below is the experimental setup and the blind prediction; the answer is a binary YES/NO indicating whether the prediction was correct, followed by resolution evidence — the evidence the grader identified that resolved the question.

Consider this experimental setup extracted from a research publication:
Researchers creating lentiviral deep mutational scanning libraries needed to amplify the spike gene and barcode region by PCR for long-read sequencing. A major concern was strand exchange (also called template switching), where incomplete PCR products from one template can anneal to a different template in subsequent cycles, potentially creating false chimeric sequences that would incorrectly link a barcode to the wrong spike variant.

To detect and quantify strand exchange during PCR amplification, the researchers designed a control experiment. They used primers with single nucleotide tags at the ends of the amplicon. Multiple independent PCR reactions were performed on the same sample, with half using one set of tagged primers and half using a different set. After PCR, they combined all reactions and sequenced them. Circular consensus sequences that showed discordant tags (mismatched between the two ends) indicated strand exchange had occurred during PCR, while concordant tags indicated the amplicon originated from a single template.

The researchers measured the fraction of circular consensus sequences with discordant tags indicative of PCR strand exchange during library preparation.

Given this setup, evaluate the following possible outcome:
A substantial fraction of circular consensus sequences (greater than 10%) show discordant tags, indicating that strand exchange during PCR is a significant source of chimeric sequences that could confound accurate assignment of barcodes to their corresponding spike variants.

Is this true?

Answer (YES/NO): NO